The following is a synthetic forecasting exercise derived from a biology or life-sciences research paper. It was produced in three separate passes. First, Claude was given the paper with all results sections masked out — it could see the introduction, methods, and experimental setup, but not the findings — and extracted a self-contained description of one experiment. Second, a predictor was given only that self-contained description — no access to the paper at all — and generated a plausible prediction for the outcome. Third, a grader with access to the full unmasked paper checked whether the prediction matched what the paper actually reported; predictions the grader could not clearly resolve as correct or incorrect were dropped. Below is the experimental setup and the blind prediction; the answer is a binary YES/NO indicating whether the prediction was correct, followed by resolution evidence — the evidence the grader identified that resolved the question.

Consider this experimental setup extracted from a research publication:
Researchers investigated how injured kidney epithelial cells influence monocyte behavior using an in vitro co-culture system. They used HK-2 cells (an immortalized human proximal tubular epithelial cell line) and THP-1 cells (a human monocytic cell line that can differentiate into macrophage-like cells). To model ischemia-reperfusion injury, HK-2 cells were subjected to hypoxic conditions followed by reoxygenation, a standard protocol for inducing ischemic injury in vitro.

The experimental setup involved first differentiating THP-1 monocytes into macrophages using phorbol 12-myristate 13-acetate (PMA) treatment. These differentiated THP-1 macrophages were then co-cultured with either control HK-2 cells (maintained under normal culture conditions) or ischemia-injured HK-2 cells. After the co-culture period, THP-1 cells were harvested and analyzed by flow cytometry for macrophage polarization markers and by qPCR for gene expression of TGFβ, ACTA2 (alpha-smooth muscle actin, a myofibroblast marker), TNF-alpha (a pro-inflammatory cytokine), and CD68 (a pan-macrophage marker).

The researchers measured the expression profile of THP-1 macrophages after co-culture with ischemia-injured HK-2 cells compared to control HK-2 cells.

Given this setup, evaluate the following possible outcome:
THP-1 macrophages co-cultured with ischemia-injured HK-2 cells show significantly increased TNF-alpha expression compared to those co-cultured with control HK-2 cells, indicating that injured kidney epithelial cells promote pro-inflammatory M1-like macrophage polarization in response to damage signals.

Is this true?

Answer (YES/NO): YES